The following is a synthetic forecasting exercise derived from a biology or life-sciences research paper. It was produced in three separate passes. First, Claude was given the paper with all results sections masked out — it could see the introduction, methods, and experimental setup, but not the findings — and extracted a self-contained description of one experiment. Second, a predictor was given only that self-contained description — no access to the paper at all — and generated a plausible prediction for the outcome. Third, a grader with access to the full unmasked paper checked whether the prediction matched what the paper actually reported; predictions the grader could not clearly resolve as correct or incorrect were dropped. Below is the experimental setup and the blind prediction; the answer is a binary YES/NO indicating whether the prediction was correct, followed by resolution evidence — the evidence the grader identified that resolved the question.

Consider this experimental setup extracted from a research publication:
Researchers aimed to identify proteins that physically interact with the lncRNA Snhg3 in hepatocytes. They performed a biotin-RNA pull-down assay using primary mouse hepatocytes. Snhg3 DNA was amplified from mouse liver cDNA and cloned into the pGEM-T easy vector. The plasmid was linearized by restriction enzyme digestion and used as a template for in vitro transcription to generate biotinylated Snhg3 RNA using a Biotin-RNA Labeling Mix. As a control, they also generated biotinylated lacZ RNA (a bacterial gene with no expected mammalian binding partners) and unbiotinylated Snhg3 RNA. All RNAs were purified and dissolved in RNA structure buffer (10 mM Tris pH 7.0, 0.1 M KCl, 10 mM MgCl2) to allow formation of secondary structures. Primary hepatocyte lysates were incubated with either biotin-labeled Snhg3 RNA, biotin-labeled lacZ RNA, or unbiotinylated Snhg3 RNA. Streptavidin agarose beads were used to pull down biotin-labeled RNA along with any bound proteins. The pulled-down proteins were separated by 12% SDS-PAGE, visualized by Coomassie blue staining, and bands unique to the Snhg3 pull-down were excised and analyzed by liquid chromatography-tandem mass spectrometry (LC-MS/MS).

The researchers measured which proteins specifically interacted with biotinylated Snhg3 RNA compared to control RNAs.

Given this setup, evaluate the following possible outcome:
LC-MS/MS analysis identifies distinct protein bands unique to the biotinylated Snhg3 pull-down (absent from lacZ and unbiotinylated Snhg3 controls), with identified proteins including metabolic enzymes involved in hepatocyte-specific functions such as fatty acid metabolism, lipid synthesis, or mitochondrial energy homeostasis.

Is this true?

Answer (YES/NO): NO